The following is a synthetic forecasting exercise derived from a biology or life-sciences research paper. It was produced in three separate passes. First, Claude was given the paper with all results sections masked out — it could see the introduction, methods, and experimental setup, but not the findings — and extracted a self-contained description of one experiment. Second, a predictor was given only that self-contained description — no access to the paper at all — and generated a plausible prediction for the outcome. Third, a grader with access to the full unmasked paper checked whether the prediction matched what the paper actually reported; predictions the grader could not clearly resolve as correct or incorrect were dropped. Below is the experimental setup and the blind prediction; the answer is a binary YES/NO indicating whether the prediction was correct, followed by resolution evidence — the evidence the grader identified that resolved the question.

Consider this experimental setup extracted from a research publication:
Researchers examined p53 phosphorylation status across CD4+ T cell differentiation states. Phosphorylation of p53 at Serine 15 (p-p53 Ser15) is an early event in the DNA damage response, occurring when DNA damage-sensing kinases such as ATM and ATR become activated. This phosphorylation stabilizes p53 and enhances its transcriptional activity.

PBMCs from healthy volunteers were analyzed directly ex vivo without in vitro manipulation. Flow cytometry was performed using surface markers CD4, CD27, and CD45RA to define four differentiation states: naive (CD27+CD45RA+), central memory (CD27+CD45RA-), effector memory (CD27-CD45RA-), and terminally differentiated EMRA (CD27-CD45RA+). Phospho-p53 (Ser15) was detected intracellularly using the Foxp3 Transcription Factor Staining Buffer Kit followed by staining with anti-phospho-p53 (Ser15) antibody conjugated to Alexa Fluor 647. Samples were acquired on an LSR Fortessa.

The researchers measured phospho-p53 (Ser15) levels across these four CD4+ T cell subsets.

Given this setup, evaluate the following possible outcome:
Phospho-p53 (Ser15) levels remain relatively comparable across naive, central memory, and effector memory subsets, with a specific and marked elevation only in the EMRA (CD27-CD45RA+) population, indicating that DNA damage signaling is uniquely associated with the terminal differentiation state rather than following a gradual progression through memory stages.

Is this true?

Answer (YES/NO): NO